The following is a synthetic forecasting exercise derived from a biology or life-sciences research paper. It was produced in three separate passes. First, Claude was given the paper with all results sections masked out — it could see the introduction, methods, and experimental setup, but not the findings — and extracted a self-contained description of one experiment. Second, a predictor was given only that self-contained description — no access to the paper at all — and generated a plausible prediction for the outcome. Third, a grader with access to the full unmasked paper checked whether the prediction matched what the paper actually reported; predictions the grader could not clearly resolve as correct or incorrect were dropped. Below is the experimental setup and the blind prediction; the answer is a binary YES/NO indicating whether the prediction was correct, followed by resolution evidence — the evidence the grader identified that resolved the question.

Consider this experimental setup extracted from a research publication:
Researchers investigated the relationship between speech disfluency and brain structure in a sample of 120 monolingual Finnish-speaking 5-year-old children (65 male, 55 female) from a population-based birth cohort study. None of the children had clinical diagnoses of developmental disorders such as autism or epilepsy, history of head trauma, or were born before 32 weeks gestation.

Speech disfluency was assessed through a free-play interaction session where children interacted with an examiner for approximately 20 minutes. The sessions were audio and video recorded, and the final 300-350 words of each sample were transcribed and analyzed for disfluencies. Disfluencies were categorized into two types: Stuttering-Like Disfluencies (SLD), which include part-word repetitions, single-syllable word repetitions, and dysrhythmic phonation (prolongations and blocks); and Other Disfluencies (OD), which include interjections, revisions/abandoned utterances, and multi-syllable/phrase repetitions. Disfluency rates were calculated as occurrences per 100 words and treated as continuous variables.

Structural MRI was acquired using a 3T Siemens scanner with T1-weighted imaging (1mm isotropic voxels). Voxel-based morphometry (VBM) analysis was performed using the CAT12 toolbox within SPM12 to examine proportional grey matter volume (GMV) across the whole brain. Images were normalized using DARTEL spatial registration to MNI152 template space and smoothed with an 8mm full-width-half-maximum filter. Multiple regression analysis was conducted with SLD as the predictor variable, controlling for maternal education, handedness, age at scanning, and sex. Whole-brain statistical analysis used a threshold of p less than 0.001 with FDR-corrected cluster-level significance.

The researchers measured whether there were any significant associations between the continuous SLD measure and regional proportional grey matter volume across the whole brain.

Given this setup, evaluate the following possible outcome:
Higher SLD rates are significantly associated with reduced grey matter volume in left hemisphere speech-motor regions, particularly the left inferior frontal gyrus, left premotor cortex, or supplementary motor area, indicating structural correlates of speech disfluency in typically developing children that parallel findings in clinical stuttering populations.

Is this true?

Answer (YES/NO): NO